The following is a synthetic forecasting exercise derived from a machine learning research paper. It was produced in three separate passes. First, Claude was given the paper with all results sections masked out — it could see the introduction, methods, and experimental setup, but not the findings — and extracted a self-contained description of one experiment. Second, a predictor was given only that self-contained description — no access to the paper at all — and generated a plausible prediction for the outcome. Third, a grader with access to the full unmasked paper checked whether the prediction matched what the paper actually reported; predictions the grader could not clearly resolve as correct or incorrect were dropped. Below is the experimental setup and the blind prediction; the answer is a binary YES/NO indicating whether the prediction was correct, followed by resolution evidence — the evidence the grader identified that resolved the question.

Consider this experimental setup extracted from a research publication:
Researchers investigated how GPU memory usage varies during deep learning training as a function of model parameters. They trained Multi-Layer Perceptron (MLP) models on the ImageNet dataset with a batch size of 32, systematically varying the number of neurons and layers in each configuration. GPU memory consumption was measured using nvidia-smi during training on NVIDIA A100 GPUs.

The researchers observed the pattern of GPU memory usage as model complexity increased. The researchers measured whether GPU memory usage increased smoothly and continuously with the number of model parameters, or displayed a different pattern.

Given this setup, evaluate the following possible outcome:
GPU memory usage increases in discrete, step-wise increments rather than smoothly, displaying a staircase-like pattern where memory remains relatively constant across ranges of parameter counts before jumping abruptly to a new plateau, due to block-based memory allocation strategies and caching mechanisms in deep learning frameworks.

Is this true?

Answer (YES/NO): YES